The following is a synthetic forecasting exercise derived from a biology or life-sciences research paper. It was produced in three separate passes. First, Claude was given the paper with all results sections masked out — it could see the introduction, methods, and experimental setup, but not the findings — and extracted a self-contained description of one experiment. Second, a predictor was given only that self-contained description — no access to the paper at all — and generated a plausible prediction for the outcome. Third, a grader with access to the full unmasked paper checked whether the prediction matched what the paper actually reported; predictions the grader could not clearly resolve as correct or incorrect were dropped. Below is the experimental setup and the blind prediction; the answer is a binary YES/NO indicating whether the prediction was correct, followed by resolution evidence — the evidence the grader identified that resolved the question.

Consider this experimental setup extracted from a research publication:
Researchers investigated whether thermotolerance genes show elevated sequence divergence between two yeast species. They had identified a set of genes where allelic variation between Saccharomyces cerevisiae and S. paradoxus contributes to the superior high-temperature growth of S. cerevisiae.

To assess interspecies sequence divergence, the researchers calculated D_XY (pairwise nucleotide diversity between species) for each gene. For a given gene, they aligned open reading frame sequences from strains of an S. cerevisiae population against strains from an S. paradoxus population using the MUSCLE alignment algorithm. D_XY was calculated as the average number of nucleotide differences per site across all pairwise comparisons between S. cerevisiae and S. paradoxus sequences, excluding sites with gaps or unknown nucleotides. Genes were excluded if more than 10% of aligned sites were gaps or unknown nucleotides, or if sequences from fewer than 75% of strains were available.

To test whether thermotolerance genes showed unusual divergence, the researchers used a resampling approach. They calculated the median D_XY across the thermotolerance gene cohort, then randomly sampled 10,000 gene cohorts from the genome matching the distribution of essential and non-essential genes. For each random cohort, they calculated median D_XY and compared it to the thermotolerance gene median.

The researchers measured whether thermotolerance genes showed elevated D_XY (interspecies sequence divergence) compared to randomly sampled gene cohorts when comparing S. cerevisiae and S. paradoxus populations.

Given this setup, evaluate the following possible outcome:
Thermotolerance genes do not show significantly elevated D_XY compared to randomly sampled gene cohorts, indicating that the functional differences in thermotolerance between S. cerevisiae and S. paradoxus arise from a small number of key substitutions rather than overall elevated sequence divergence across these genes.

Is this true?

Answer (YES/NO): NO